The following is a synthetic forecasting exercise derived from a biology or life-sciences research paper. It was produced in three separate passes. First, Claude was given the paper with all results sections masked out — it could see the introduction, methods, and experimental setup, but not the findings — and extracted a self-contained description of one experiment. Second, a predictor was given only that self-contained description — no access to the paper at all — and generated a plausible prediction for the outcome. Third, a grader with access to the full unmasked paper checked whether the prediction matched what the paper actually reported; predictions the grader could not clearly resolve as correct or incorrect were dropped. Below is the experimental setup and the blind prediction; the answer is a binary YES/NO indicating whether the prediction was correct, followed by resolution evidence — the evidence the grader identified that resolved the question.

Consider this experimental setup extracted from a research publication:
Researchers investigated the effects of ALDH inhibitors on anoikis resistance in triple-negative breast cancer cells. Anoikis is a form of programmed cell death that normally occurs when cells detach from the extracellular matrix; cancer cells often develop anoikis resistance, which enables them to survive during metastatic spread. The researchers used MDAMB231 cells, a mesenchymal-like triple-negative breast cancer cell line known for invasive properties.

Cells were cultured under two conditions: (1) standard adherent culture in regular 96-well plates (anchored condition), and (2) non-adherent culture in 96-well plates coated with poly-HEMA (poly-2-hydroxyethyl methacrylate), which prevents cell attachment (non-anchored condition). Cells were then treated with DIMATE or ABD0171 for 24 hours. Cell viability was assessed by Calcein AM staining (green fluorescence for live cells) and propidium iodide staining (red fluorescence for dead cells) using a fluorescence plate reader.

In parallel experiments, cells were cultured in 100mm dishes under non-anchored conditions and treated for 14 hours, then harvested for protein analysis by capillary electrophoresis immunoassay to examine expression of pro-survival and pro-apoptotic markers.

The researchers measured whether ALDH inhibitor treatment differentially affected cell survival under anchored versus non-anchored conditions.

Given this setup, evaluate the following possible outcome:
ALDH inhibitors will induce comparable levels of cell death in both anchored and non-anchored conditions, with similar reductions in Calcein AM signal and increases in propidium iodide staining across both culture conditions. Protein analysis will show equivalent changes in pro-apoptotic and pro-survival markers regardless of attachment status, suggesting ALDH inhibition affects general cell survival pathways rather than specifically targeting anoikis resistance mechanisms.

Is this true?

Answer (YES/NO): NO